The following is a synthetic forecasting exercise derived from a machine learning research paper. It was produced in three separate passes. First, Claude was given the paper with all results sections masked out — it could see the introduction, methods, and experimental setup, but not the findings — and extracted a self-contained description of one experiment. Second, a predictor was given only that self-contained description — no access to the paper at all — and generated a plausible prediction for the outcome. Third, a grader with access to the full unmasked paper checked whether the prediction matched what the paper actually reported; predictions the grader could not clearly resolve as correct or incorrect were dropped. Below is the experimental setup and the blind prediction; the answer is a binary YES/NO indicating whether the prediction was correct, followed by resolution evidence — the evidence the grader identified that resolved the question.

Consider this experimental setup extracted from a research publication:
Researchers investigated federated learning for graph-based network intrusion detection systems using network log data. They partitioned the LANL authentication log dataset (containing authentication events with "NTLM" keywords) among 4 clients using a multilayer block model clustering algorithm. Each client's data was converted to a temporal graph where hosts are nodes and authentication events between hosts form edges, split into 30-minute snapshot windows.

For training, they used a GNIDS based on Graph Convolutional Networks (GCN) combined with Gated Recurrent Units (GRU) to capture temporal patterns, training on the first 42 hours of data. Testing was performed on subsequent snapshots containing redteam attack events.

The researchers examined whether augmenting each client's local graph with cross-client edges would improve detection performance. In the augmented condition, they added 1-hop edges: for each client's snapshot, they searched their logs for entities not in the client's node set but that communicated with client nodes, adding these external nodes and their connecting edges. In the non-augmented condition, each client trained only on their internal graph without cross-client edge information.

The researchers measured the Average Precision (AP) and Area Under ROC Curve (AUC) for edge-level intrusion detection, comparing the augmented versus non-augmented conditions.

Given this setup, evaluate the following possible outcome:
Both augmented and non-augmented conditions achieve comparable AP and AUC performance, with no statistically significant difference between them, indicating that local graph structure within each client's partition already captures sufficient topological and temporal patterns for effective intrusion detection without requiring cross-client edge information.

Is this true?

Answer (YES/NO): NO